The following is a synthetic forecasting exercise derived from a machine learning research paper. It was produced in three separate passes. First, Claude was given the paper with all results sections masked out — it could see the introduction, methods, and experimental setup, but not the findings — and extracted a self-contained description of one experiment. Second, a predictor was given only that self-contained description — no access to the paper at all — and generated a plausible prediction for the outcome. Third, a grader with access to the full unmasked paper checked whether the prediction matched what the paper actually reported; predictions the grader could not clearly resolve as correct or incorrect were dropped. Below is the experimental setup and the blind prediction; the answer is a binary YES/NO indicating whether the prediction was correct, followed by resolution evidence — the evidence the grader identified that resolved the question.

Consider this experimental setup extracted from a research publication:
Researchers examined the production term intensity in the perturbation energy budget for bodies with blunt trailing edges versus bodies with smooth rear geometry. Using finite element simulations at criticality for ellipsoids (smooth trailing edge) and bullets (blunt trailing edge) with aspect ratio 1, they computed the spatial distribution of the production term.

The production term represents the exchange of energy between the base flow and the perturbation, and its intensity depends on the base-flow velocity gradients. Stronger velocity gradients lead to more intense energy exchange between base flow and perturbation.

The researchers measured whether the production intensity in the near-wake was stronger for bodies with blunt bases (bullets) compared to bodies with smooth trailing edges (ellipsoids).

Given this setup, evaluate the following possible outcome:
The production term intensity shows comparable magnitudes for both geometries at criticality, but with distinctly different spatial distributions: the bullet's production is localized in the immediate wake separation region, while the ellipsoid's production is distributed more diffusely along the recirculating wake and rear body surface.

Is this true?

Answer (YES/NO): NO